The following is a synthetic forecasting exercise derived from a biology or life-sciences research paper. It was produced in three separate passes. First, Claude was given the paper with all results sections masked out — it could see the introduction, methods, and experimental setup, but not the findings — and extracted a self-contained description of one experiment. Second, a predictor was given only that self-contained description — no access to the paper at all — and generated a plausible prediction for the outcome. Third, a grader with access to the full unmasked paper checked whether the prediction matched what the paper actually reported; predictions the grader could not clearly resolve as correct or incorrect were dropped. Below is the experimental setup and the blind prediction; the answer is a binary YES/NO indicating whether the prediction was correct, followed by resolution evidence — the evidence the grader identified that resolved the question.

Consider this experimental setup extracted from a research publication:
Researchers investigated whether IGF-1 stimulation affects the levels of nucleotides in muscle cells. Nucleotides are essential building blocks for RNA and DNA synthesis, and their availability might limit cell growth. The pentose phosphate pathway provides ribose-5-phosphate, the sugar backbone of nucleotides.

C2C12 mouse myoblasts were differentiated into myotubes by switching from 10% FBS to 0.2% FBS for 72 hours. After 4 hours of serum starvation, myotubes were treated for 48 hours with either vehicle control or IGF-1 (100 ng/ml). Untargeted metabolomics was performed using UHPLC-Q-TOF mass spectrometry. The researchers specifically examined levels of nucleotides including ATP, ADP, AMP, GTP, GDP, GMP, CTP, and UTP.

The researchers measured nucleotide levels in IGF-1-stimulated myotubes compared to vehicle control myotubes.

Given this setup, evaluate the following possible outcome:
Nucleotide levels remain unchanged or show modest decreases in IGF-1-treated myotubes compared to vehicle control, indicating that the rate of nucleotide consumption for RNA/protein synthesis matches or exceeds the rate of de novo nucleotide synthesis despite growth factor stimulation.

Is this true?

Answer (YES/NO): NO